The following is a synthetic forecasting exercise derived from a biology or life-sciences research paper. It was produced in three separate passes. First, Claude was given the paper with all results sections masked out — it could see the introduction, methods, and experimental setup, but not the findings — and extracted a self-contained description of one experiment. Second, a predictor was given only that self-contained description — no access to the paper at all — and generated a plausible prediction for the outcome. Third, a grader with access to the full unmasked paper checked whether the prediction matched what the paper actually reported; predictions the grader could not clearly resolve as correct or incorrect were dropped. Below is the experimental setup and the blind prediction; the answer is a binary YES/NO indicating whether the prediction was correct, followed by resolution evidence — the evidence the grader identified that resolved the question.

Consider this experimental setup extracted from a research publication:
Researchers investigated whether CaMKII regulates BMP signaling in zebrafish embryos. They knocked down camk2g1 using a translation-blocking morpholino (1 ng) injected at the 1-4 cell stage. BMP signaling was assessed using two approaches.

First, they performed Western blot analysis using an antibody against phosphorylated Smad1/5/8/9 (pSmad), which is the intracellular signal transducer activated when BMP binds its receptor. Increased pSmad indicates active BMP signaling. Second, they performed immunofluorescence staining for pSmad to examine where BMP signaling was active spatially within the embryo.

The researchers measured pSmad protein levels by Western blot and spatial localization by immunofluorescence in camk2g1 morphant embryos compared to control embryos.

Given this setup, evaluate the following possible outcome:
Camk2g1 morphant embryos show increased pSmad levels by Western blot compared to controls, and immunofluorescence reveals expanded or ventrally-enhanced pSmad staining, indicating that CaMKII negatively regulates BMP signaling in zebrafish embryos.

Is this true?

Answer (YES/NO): NO